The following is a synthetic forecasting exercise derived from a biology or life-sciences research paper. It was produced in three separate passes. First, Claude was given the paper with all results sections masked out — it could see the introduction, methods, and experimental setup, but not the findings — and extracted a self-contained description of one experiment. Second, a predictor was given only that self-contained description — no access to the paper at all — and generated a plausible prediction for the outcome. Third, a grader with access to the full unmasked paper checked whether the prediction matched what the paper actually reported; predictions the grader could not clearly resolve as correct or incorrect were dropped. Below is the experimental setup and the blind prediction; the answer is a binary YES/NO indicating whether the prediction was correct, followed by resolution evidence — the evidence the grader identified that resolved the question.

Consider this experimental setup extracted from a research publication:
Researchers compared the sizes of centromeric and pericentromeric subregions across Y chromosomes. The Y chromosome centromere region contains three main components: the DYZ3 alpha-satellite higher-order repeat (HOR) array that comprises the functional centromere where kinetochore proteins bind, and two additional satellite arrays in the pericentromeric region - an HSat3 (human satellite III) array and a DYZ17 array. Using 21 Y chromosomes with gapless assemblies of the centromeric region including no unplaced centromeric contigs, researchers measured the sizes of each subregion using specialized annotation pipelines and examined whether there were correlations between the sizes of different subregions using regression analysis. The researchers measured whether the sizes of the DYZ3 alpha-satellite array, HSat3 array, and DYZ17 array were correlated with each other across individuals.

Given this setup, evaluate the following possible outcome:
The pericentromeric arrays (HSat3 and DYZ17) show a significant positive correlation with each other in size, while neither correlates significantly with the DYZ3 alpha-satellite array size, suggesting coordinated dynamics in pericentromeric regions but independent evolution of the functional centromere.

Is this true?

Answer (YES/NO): NO